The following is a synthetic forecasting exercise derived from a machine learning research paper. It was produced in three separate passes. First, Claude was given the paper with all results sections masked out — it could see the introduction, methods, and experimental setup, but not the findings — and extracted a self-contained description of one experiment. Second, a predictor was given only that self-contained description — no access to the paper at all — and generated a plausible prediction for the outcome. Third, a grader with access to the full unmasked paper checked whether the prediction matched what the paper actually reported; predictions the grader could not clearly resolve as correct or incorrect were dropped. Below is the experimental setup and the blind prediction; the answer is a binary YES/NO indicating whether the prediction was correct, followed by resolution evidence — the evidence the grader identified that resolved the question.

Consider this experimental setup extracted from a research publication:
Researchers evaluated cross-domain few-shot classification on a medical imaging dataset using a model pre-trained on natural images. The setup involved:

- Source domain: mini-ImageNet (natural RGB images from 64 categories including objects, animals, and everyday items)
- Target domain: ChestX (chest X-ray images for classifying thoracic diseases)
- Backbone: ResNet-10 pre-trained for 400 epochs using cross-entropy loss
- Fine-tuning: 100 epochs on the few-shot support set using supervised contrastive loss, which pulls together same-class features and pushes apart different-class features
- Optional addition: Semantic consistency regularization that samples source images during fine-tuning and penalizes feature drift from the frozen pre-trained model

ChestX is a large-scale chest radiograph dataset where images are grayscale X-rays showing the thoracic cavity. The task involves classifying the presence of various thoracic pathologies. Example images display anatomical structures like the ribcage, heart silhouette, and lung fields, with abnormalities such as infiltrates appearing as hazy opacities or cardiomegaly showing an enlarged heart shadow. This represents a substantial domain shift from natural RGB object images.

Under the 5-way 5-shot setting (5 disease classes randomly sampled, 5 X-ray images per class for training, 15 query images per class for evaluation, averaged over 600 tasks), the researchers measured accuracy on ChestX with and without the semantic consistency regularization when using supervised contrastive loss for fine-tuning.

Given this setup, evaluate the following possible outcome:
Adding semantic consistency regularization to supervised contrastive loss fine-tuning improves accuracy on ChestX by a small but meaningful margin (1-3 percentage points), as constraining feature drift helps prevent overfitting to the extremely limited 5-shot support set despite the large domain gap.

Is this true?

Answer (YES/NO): NO